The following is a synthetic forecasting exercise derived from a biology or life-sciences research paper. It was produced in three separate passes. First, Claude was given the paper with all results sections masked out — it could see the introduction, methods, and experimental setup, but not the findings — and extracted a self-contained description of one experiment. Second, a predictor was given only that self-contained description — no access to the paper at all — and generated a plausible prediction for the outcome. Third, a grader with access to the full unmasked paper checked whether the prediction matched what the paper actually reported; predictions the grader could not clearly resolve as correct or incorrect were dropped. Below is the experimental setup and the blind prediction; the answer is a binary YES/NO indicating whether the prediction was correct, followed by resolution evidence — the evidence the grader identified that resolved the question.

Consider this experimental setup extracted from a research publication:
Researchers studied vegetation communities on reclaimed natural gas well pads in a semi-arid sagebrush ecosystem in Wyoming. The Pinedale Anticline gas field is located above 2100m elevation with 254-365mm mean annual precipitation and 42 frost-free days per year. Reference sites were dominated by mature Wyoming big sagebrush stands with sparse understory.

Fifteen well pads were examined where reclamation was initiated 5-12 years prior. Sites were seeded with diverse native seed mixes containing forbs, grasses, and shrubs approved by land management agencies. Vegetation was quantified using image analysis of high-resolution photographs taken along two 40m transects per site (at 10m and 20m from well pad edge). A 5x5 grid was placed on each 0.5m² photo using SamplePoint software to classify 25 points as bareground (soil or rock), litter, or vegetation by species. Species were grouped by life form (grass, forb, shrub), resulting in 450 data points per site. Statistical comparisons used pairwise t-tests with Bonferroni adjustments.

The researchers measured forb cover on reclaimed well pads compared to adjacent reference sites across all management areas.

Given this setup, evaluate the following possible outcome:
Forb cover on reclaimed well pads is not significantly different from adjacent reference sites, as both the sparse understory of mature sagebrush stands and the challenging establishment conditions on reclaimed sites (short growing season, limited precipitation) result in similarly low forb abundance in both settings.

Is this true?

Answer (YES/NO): YES